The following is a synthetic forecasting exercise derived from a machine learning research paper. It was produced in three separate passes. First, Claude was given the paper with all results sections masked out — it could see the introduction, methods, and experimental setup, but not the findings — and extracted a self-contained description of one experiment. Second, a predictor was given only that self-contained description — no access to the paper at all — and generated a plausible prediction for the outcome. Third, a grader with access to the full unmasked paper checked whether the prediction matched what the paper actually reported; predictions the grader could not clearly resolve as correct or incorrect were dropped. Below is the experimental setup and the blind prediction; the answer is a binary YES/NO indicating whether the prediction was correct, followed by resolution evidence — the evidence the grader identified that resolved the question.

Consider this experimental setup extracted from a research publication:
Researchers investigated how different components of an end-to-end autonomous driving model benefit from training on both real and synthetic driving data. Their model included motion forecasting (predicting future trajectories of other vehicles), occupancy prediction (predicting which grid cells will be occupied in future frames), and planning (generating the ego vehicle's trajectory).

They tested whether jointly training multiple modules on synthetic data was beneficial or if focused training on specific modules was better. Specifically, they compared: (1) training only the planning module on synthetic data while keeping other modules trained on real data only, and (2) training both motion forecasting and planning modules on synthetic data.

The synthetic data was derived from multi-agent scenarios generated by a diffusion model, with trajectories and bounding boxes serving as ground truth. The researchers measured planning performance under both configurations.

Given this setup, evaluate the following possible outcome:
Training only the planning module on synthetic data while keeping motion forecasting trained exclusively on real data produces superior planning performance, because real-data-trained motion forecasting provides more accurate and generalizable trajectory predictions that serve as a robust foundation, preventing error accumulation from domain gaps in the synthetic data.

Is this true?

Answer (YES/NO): NO